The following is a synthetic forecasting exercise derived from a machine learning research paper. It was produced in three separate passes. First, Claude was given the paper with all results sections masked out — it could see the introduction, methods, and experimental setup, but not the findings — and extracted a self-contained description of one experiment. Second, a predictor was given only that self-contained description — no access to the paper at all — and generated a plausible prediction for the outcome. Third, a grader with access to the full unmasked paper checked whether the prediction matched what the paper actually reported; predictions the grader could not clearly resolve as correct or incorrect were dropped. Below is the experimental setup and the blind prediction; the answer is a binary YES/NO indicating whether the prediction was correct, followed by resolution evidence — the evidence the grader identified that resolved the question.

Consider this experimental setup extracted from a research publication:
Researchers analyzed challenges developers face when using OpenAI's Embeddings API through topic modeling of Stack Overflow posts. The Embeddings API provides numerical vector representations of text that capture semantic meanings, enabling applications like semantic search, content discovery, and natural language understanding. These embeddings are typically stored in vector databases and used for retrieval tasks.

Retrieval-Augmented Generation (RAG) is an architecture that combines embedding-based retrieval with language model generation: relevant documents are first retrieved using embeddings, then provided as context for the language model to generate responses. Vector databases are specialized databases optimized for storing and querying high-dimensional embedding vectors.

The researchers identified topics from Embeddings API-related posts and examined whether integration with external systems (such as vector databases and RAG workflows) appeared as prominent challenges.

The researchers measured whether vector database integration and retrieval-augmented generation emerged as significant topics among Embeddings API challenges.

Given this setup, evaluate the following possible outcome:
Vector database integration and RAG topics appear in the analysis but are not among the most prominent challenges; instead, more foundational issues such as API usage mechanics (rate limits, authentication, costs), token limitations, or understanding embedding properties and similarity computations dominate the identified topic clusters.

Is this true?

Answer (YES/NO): NO